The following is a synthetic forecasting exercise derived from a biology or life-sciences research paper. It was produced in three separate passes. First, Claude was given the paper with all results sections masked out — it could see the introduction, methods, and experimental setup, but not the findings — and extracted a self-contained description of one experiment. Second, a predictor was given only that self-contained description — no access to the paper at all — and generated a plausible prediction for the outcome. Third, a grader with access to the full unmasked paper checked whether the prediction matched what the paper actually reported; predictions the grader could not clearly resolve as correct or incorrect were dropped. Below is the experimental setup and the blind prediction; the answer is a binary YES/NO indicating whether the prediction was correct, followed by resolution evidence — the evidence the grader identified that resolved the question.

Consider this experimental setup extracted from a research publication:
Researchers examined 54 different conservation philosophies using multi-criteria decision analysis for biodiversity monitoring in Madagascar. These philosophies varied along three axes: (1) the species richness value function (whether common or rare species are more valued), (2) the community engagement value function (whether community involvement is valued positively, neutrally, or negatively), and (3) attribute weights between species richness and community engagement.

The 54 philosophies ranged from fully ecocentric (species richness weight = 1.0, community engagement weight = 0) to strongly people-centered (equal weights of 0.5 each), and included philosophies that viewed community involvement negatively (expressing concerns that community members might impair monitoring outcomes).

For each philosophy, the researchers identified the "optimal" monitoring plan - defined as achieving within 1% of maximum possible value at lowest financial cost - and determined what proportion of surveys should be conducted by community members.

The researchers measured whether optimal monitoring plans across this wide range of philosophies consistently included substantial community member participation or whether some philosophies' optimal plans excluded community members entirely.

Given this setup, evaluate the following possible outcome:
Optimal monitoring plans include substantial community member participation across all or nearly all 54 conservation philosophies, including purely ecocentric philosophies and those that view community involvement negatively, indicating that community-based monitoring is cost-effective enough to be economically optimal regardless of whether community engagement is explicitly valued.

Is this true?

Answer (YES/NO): NO